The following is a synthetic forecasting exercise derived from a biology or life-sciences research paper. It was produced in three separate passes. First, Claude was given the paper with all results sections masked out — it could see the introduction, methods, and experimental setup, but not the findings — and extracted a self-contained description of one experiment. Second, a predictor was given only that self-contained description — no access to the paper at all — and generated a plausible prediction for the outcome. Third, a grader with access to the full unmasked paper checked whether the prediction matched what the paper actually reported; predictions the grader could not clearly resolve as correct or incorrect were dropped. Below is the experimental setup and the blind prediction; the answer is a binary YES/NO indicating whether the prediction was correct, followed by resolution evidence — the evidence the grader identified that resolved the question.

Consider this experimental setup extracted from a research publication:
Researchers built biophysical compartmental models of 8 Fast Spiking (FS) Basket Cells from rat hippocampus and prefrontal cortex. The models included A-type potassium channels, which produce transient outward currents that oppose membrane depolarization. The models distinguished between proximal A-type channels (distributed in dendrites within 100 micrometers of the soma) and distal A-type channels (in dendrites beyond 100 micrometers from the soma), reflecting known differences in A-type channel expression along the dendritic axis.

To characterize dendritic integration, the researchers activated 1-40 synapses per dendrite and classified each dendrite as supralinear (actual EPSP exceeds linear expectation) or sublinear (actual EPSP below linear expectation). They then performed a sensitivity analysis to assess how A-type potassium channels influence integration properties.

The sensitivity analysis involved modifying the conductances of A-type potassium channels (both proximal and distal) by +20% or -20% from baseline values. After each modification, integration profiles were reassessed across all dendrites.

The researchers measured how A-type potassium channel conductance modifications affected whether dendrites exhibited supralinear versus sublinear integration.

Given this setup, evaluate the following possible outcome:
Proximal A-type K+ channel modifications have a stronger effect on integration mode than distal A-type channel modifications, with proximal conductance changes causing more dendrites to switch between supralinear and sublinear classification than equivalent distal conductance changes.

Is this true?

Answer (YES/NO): NO